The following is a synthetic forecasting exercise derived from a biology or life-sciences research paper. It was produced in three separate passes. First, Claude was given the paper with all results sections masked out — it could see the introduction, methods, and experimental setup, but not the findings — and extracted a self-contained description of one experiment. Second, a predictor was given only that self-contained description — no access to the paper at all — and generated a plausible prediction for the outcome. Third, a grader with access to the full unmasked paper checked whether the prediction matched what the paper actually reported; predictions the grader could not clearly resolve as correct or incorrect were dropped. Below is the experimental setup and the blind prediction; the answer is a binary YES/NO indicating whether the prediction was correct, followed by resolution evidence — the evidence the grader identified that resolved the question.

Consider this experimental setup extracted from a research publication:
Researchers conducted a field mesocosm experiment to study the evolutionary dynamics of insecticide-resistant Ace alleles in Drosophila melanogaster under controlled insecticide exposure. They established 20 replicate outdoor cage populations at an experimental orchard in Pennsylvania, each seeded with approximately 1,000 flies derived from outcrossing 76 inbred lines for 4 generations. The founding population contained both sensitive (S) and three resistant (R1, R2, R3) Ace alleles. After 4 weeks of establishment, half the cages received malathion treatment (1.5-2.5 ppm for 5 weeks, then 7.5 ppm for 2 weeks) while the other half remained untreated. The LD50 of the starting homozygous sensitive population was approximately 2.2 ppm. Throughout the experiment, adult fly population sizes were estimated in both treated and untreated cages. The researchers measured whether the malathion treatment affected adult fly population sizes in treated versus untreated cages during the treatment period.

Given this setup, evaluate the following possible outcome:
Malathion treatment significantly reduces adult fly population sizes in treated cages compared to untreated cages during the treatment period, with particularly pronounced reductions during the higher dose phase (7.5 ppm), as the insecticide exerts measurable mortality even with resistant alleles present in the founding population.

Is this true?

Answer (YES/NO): NO